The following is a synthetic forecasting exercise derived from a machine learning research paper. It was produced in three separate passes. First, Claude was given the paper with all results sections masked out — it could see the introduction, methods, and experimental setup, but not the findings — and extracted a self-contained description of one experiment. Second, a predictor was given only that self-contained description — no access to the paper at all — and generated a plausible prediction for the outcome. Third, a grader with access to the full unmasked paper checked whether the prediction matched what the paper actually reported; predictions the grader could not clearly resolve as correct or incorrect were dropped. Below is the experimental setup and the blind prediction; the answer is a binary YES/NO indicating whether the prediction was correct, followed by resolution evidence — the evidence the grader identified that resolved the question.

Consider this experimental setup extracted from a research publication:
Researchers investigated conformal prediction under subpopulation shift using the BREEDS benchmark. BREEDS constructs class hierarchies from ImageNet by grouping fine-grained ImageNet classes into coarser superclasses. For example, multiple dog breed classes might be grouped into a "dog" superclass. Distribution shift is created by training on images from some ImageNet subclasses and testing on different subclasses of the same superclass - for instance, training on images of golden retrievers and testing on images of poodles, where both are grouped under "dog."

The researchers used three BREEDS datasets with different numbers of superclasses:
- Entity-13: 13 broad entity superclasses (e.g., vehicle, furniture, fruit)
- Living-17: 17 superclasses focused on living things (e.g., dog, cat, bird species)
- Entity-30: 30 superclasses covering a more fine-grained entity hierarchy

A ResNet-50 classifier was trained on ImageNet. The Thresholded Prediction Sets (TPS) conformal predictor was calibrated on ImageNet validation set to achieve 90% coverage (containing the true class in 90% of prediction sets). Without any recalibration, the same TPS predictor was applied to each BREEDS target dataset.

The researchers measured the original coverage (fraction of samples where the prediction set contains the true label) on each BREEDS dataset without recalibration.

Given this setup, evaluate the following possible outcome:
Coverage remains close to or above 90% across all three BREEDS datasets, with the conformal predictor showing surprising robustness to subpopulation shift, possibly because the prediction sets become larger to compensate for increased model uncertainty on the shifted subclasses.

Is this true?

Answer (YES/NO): NO